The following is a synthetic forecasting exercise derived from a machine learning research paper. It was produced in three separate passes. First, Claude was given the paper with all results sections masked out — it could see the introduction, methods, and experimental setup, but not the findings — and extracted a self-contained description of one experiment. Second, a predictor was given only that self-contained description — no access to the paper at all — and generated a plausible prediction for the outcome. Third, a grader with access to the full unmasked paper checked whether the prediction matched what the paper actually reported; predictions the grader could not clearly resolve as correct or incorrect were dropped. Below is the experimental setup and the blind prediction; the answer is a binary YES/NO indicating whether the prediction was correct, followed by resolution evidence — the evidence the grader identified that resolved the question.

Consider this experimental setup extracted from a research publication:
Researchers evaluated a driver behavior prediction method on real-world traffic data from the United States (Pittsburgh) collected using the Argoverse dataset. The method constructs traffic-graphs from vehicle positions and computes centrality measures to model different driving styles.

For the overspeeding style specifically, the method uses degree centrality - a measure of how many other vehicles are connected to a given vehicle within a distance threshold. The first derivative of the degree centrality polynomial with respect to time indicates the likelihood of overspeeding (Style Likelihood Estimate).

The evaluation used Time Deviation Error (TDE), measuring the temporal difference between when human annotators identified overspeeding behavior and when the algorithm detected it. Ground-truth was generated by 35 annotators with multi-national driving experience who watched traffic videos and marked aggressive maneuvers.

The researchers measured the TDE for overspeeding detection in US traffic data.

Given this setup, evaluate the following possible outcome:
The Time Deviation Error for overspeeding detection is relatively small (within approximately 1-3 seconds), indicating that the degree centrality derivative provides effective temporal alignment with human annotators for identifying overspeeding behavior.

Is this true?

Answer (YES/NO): NO